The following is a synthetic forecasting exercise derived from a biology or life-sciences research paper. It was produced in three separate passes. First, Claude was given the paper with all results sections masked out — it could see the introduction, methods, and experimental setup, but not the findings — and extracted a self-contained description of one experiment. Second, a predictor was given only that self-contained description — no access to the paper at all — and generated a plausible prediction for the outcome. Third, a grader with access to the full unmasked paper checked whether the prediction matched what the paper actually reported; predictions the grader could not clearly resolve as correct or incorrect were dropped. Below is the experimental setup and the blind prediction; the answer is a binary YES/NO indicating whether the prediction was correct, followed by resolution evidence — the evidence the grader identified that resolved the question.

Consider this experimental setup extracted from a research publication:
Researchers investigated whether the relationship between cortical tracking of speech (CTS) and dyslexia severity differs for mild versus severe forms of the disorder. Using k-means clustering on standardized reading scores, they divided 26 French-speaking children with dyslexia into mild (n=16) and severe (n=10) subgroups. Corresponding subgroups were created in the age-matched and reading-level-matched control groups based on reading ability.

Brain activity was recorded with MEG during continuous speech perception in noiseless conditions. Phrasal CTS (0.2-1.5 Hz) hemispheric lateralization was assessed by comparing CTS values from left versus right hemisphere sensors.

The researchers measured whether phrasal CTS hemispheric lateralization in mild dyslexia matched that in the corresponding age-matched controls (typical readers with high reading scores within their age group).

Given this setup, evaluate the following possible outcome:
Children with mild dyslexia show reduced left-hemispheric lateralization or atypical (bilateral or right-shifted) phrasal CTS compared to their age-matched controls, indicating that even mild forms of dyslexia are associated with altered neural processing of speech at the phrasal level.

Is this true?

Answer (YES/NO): NO